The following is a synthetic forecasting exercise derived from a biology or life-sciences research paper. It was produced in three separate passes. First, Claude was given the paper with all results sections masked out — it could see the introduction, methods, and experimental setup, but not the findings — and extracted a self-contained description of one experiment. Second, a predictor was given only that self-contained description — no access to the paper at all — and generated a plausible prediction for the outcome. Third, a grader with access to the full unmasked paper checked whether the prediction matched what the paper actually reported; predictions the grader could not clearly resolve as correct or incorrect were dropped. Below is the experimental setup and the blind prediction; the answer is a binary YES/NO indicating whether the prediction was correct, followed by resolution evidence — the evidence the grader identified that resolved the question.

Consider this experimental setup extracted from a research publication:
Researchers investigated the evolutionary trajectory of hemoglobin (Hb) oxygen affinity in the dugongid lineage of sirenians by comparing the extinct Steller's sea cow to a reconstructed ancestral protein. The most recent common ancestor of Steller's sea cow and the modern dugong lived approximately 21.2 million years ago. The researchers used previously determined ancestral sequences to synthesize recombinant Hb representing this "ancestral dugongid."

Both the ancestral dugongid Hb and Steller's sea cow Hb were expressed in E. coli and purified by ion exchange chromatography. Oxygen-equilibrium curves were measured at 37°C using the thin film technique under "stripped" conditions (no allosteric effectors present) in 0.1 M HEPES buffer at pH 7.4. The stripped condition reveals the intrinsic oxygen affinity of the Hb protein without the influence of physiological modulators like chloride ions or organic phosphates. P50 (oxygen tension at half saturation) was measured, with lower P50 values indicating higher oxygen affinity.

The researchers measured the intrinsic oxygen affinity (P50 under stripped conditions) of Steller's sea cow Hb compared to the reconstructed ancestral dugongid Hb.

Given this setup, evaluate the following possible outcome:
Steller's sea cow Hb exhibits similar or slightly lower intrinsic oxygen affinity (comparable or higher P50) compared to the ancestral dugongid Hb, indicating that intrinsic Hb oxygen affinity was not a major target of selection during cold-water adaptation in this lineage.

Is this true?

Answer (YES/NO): NO